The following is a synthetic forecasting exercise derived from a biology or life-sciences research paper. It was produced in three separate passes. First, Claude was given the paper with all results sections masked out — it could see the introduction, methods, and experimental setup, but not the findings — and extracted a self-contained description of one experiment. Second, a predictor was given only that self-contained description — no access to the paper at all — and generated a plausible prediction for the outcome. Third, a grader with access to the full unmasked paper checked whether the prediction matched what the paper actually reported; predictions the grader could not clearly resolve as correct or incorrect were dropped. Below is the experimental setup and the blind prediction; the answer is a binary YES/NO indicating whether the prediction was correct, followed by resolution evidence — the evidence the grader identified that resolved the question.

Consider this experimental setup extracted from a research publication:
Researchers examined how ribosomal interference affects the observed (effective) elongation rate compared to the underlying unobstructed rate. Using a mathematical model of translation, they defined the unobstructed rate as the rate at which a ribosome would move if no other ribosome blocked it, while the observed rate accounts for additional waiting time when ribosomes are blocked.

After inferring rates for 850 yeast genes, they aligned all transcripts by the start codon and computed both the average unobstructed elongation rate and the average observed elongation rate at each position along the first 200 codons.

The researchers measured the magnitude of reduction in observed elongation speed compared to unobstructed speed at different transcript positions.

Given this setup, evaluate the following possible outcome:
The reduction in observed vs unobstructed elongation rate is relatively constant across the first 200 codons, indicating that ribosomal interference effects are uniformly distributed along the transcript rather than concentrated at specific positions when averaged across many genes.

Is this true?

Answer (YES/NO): NO